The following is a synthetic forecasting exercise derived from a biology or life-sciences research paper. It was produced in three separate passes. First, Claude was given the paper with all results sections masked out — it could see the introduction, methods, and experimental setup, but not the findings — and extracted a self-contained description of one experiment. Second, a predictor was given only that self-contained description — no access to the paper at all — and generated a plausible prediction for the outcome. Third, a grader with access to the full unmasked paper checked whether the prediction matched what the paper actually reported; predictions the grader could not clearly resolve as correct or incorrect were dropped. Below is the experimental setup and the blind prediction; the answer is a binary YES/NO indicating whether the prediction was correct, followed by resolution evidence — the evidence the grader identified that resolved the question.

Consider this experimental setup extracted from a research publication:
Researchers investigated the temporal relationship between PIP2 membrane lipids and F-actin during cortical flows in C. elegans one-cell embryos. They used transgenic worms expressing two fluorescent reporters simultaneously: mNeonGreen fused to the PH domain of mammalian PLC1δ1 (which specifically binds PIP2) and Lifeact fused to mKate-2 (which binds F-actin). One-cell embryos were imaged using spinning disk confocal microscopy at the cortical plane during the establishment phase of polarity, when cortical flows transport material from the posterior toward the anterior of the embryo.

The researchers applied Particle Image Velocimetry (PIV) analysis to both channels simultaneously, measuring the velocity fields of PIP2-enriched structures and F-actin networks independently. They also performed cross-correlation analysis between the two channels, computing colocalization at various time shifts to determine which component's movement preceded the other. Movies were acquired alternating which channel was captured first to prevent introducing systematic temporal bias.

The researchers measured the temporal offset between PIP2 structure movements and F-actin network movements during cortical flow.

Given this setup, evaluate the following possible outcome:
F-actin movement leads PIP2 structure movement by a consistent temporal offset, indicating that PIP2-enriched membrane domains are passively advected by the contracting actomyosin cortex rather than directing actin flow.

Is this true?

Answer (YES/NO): NO